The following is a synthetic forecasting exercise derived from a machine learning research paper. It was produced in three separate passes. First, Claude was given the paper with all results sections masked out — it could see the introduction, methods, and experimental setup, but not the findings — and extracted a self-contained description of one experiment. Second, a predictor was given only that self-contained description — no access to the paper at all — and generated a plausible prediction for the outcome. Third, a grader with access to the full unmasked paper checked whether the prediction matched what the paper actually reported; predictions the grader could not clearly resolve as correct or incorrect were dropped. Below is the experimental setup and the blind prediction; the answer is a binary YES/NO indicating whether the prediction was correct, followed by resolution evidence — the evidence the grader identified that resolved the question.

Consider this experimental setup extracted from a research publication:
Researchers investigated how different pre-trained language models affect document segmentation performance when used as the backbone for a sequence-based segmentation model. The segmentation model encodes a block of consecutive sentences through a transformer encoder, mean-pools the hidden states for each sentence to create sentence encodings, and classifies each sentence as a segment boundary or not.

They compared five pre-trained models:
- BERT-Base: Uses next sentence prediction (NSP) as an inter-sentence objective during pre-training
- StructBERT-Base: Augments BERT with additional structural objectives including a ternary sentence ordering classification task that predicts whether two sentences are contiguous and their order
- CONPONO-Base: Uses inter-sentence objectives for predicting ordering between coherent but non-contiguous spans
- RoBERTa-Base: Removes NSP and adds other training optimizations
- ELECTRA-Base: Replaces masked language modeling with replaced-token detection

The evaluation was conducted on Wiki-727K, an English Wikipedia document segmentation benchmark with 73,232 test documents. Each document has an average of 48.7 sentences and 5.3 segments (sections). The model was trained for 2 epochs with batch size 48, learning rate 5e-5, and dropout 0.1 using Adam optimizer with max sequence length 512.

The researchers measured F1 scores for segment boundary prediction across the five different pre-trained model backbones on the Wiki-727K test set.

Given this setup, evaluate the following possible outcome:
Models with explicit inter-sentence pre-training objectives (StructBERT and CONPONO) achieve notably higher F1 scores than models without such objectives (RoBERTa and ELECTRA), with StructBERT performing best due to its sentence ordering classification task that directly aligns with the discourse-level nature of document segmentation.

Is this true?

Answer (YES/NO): NO